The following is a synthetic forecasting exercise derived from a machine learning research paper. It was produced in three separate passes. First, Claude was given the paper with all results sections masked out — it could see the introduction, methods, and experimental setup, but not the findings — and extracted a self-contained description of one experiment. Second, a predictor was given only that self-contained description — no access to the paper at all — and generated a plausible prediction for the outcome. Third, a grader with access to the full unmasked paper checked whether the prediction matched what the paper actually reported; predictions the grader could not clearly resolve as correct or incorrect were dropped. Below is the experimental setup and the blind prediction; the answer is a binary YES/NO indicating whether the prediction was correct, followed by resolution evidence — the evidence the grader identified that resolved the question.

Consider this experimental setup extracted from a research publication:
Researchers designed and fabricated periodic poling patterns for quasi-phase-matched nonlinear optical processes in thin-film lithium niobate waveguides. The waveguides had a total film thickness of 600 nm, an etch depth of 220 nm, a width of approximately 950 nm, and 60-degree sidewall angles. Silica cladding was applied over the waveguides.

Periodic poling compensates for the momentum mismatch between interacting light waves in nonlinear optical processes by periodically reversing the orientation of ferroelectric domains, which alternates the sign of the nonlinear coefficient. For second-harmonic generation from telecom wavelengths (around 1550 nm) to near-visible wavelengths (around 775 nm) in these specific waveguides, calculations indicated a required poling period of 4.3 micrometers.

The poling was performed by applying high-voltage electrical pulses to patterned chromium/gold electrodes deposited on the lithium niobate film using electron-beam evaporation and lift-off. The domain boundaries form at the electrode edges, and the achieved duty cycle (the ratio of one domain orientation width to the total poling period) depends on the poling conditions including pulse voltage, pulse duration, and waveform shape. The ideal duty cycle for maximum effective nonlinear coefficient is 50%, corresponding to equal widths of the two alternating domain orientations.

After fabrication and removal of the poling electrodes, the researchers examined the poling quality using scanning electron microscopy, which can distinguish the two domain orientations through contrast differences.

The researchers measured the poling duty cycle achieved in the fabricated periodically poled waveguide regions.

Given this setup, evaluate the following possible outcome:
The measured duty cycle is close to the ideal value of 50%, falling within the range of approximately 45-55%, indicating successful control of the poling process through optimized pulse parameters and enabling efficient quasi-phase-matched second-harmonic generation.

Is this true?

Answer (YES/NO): NO